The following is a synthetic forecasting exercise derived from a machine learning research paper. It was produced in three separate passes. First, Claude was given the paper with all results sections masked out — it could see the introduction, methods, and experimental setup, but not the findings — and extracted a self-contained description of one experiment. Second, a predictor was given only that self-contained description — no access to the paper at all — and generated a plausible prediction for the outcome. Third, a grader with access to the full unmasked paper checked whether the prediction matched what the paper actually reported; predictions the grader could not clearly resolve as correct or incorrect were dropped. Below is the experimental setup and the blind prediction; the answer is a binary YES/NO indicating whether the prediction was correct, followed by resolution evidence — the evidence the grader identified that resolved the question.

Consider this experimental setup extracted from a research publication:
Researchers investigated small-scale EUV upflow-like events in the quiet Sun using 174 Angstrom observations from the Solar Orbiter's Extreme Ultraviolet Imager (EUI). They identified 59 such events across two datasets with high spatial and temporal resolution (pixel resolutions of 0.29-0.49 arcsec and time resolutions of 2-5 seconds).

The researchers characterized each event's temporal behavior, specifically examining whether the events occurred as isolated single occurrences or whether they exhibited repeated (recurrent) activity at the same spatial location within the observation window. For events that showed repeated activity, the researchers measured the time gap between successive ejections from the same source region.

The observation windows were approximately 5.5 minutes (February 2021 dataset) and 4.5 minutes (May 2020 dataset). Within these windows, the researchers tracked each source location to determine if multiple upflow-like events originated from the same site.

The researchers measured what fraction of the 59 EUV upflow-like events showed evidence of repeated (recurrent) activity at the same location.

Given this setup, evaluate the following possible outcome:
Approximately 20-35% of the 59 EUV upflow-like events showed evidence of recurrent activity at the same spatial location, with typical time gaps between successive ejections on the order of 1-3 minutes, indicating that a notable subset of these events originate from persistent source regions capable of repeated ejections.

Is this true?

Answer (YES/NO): NO